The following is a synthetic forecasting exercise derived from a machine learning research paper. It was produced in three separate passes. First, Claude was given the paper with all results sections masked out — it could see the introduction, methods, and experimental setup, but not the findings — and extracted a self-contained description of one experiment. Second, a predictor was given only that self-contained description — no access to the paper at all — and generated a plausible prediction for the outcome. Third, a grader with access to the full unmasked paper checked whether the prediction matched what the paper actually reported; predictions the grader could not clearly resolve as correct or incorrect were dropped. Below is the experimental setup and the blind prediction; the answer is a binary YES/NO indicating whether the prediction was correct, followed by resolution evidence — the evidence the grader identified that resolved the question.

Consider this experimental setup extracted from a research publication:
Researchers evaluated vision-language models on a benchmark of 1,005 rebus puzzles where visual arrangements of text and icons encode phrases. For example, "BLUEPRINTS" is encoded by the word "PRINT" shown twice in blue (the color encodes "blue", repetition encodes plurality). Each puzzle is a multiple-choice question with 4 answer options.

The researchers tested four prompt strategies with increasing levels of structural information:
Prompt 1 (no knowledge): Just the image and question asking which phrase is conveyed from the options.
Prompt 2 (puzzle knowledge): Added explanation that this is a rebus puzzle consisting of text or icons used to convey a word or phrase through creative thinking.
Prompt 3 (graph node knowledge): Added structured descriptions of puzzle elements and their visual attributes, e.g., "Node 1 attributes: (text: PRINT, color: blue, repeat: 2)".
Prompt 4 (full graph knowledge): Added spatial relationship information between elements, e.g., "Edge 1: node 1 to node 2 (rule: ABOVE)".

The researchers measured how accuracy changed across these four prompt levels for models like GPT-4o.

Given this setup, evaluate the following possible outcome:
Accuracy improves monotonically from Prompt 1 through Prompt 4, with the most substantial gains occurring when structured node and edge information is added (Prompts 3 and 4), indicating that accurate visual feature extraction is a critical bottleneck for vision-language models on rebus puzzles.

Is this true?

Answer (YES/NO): NO